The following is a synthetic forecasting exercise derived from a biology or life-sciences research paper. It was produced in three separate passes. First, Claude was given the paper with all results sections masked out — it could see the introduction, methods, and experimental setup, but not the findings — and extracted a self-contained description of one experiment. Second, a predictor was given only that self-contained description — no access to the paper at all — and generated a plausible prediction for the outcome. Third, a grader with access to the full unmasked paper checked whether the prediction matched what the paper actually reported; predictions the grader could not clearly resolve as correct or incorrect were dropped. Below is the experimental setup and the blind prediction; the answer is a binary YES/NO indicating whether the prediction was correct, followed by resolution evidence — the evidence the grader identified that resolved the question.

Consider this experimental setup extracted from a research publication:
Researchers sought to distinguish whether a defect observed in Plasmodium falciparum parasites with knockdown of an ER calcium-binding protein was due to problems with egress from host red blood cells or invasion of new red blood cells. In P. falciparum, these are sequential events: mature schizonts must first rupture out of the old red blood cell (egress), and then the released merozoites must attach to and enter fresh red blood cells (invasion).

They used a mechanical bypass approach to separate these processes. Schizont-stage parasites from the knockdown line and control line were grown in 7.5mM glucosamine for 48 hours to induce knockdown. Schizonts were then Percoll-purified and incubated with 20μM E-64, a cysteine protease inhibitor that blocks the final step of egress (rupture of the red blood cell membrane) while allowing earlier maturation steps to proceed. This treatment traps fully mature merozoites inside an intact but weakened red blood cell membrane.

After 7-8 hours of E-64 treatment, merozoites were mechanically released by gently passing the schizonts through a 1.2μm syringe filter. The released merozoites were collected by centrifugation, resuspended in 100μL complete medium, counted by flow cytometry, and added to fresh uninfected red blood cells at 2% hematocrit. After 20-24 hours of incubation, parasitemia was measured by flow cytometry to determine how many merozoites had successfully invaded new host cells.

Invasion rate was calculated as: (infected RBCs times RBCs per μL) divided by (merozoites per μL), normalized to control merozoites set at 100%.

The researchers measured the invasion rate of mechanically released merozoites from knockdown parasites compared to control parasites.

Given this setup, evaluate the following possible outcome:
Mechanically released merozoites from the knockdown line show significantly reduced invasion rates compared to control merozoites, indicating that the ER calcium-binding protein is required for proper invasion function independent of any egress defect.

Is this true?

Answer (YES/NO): YES